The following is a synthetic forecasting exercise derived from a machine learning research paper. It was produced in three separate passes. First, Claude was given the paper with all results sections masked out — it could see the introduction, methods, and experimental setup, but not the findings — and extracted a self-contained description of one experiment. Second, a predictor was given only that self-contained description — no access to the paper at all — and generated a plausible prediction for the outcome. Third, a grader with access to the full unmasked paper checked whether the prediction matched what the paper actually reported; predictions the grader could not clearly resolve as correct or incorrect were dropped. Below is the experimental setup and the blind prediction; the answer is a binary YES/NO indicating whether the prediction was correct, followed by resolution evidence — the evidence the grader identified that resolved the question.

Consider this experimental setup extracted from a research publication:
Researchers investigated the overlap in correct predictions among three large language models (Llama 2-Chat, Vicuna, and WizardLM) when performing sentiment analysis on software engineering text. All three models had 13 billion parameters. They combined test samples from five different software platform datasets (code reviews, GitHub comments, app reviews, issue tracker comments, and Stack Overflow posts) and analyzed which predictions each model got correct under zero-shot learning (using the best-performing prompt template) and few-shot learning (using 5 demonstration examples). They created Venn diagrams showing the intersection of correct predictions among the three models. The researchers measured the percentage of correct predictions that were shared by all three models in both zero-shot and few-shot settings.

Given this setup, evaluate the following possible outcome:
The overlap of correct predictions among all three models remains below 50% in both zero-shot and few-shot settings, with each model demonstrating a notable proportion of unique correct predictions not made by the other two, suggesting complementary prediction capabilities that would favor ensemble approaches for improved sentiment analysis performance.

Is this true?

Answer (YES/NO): NO